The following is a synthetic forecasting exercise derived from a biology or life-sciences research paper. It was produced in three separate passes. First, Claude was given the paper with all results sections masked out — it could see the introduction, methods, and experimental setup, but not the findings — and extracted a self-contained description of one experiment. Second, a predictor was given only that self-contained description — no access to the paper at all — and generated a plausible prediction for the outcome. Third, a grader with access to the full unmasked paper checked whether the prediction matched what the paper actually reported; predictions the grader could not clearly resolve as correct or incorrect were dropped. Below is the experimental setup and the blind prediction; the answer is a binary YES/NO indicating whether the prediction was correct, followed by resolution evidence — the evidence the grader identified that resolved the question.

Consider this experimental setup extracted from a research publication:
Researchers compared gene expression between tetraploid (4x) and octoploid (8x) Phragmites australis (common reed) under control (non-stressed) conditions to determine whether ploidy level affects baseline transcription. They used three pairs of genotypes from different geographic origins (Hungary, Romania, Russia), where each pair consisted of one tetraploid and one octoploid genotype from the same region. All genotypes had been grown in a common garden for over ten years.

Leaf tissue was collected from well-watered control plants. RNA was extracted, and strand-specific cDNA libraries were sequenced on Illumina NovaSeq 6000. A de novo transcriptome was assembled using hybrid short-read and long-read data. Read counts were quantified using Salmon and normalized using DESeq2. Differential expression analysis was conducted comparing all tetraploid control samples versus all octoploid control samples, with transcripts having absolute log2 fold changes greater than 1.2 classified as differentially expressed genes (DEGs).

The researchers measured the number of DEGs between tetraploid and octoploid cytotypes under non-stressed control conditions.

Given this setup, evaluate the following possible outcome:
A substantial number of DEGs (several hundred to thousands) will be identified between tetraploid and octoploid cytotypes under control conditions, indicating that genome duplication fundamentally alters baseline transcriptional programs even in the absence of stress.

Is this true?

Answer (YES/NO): NO